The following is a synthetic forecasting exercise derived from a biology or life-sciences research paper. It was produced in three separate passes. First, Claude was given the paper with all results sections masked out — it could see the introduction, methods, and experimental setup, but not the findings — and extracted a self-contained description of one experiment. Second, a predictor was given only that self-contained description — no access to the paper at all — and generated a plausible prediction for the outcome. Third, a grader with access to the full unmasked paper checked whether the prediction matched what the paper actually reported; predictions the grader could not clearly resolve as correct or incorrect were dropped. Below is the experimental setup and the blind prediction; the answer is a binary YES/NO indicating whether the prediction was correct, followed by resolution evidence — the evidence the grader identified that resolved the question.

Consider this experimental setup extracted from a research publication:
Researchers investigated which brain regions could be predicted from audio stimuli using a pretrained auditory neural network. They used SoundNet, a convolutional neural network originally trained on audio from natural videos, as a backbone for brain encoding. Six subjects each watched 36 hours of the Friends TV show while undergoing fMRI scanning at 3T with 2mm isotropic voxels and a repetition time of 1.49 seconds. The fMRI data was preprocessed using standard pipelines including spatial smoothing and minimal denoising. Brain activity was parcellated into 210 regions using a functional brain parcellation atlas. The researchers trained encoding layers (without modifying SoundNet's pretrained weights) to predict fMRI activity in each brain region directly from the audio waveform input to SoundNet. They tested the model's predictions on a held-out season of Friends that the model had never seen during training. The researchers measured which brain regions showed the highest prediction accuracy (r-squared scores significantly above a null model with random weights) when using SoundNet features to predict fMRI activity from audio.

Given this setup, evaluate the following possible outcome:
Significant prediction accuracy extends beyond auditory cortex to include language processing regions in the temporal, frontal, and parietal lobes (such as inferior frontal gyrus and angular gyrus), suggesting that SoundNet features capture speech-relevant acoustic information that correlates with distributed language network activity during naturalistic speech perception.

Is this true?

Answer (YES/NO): NO